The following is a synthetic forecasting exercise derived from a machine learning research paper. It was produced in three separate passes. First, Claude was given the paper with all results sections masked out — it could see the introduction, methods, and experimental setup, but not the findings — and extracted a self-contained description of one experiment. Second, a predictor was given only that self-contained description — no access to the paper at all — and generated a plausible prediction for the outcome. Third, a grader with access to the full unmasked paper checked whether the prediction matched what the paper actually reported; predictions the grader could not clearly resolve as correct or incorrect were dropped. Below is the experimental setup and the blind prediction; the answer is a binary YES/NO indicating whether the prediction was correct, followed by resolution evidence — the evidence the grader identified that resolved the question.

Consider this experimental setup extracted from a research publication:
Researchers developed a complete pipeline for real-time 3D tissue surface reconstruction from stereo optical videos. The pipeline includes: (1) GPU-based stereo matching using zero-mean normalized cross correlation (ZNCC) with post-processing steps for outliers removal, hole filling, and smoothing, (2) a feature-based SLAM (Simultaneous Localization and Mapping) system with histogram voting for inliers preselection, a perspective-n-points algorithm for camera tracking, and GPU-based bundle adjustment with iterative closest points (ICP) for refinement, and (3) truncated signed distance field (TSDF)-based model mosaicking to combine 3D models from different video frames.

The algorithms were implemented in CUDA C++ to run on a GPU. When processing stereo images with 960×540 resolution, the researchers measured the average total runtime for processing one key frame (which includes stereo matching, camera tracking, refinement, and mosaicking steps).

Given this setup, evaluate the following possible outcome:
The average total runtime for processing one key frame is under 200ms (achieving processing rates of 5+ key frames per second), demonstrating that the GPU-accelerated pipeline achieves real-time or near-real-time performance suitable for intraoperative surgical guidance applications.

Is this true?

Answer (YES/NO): YES